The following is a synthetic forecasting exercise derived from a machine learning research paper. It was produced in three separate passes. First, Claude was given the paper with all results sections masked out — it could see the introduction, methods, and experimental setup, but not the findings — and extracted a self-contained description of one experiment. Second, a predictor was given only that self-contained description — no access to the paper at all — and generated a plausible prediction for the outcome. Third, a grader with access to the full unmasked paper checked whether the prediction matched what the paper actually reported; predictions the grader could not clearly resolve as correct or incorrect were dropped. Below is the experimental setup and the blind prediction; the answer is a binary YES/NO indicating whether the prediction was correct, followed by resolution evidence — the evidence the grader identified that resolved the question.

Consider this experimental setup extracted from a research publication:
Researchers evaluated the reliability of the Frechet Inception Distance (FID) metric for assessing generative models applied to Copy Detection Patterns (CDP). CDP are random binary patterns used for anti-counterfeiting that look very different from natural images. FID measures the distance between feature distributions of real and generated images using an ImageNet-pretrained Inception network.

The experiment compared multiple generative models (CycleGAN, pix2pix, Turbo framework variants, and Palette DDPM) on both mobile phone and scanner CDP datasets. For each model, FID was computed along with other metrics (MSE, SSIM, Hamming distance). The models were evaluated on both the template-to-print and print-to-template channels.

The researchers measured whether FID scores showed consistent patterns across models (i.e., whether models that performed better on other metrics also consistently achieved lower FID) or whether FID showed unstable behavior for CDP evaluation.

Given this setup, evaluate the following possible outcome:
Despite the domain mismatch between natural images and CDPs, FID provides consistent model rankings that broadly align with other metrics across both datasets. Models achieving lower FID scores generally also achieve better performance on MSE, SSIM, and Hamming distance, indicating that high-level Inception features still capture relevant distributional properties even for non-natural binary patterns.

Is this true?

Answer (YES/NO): NO